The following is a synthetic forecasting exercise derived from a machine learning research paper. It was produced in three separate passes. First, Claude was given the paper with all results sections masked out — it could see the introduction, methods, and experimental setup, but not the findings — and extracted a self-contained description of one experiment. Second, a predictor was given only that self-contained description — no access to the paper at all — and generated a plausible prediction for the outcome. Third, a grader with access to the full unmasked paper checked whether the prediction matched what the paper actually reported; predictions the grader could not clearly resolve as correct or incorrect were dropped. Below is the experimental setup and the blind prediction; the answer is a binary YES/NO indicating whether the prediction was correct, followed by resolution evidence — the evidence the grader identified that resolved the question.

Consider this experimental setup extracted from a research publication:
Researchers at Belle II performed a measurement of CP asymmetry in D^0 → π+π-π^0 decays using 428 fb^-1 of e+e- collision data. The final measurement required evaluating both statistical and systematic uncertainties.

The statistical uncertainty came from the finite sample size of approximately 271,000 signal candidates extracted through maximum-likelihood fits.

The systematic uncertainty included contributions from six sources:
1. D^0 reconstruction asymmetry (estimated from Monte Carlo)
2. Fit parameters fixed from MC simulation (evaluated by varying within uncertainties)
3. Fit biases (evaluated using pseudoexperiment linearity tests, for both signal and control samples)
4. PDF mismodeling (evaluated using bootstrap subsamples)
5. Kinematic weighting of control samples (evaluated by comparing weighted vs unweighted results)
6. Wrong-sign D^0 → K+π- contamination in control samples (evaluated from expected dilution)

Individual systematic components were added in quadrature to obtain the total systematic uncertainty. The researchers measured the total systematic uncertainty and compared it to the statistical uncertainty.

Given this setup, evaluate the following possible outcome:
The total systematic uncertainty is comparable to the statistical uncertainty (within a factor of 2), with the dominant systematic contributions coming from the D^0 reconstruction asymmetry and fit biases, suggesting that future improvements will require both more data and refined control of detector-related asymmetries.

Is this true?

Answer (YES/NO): NO